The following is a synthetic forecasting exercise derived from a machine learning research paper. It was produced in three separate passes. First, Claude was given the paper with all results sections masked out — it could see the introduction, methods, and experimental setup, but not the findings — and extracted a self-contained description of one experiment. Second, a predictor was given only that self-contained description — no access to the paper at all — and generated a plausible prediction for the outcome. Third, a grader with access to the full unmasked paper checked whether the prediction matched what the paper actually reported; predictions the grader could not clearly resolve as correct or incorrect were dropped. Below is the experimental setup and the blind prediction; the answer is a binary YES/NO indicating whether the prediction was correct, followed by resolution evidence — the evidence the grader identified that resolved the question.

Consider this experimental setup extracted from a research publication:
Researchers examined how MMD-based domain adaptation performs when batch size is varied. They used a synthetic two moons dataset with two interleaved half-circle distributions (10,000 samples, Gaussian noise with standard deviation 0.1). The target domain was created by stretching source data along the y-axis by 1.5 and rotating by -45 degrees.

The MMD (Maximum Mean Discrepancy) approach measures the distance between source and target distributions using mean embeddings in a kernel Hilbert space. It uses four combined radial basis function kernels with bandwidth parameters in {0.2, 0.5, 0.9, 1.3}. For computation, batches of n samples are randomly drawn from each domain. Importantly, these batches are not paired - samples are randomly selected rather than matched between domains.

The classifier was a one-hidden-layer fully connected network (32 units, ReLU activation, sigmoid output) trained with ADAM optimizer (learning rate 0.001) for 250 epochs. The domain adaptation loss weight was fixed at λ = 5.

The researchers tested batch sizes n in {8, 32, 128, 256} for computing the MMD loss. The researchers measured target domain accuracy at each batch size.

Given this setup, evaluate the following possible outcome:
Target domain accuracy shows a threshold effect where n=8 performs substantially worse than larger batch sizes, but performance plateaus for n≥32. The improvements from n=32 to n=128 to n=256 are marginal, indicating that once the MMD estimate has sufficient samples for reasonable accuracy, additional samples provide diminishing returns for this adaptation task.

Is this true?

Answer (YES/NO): NO